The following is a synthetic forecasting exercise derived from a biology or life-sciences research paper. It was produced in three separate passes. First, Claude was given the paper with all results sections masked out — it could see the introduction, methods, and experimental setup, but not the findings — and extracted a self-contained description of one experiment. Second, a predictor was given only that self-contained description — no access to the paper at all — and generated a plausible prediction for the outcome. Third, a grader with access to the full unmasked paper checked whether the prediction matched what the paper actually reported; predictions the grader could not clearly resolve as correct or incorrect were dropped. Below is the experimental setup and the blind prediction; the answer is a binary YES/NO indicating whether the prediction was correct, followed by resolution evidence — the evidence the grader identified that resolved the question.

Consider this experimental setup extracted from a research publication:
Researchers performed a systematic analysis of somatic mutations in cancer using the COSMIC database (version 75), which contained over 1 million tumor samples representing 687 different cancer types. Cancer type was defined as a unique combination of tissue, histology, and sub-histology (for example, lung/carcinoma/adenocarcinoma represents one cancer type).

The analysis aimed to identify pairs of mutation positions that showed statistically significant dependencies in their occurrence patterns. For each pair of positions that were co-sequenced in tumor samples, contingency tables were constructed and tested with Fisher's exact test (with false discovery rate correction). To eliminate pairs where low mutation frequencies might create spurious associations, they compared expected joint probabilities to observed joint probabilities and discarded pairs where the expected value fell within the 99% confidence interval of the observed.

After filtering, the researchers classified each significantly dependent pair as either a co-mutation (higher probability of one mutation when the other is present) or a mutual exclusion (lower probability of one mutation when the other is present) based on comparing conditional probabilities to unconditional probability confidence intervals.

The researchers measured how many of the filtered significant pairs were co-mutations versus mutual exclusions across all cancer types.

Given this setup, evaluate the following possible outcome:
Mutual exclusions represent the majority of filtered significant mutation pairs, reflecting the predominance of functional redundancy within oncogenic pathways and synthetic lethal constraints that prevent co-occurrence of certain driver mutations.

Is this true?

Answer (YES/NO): NO